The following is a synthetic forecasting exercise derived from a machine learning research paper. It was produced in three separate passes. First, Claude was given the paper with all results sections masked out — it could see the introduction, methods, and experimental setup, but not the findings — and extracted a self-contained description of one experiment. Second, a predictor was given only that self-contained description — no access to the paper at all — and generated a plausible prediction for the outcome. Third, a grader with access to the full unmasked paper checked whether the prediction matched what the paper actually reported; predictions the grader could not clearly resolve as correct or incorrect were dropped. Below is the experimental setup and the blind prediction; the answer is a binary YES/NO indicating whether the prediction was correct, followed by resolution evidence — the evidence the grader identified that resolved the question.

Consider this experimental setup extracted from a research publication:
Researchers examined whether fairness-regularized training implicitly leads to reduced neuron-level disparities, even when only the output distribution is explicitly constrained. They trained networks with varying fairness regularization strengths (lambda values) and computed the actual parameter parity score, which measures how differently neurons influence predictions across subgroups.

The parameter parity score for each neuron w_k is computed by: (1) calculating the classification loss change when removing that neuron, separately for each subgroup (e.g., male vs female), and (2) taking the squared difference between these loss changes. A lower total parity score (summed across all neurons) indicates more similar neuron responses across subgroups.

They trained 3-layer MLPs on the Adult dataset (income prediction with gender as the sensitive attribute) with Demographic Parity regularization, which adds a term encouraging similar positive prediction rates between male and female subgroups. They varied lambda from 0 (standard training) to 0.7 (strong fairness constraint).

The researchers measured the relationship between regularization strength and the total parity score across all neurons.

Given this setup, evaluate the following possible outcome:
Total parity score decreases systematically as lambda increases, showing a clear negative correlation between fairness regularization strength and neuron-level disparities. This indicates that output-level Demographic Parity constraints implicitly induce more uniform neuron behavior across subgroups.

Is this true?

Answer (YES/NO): YES